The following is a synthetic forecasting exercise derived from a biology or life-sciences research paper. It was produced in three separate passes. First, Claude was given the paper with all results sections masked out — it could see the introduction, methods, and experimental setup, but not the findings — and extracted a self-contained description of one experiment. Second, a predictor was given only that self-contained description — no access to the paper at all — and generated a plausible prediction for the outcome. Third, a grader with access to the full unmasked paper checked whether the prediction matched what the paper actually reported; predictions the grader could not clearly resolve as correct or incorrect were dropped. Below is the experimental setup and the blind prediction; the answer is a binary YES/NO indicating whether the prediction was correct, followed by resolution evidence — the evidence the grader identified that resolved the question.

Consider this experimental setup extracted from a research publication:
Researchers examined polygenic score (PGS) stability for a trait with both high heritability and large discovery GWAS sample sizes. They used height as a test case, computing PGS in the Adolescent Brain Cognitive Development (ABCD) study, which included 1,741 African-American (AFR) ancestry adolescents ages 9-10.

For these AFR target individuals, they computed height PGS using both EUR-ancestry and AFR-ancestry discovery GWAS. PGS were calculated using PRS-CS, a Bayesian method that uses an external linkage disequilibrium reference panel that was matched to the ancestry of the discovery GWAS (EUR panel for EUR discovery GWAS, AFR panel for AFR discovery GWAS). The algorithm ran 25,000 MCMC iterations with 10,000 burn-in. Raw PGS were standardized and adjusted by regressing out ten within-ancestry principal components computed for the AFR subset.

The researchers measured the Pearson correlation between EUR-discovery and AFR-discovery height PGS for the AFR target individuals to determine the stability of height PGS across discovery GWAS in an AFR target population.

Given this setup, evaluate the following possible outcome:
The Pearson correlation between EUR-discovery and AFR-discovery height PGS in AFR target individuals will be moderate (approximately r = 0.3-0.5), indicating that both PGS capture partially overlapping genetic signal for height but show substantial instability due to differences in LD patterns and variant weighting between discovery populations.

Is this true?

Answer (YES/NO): YES